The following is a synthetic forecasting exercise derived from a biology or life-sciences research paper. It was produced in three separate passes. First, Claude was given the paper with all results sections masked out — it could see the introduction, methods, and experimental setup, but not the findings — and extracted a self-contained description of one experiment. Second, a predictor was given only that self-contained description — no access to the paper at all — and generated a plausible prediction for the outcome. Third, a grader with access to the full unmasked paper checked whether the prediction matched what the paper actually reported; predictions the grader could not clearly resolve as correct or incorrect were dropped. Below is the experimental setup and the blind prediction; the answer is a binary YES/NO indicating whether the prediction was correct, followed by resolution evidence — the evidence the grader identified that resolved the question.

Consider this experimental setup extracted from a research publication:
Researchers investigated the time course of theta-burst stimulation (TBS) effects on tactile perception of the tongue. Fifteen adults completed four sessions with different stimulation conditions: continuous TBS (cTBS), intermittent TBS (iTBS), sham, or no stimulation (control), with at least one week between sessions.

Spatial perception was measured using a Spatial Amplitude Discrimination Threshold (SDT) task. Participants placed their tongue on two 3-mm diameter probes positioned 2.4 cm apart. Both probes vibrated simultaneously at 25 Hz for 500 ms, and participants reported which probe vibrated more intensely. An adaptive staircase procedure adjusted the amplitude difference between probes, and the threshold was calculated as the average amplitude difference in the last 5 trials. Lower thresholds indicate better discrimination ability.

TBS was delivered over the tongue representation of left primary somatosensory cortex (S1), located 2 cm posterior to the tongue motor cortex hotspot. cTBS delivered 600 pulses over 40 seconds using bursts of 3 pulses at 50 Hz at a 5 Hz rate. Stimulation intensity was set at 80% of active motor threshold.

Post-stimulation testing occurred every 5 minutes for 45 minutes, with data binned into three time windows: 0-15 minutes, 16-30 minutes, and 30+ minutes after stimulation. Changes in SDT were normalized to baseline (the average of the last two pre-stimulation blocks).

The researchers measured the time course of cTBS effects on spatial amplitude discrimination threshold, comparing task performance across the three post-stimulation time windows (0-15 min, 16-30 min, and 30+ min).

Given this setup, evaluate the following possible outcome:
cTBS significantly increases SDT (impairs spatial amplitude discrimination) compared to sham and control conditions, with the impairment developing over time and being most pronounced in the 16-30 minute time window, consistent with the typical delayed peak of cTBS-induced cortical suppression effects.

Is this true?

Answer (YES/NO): NO